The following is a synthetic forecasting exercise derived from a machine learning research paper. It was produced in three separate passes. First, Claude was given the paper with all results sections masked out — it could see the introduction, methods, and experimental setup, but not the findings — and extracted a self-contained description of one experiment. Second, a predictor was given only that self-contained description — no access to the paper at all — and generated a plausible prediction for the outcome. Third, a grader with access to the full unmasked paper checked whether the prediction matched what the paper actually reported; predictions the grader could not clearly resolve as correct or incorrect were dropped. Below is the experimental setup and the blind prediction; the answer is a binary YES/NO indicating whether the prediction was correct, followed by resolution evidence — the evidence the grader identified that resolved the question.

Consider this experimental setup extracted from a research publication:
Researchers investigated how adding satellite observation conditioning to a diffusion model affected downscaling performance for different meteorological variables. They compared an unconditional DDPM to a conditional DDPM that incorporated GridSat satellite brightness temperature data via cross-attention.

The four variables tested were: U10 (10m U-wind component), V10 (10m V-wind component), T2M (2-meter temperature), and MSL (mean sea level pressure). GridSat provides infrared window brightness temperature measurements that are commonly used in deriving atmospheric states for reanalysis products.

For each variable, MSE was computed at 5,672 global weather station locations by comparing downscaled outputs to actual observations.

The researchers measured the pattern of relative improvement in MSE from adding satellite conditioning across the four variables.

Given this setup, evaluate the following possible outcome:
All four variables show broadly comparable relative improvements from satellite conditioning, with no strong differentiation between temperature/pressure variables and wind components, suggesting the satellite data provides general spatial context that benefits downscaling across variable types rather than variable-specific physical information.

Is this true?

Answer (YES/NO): NO